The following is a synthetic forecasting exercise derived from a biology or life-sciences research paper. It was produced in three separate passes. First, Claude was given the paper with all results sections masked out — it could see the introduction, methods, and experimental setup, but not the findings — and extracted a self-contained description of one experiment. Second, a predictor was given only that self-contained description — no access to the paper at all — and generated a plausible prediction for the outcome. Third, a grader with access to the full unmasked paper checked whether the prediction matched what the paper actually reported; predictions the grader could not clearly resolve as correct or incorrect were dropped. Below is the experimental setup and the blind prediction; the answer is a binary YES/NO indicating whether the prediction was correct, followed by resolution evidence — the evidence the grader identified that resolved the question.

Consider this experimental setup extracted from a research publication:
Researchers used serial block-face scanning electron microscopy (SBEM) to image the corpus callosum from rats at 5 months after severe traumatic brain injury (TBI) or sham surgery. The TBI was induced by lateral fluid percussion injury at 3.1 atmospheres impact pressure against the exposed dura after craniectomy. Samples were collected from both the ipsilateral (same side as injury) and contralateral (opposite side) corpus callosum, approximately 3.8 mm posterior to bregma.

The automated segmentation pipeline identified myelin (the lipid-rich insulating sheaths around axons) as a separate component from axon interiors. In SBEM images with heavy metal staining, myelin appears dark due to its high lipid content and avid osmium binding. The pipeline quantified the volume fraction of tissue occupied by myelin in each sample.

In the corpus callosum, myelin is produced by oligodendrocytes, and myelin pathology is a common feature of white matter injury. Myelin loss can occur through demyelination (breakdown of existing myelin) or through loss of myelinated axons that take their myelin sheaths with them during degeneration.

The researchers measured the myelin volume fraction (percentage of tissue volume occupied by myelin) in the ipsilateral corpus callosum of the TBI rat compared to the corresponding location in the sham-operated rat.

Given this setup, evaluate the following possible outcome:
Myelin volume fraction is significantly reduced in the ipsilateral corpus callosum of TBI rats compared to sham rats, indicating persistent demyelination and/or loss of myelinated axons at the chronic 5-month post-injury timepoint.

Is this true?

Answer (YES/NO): NO